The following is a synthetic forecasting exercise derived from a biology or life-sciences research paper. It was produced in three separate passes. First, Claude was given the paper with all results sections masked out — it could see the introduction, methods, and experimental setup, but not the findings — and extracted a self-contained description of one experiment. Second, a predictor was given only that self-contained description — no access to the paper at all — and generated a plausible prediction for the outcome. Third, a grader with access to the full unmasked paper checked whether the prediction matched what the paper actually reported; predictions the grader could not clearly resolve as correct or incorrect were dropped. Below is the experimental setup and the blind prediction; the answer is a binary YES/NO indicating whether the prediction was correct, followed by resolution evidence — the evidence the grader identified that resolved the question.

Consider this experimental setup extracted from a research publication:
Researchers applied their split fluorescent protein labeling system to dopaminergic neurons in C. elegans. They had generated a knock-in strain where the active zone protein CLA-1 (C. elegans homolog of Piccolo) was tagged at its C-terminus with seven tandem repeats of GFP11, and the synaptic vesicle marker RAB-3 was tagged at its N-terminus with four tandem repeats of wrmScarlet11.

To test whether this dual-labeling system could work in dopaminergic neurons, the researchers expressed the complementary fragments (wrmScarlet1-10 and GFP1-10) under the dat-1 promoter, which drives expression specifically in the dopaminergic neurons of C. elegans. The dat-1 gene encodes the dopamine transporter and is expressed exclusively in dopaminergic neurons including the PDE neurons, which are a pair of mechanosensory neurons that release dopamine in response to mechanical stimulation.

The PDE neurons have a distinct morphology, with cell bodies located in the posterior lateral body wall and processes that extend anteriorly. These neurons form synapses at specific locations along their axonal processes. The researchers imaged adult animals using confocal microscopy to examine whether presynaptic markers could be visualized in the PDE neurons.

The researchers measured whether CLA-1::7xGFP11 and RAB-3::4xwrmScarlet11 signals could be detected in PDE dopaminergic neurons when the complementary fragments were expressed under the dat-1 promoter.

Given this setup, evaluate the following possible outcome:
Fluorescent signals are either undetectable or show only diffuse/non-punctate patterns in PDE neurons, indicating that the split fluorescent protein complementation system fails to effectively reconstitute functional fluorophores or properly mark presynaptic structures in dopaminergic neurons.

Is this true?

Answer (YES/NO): NO